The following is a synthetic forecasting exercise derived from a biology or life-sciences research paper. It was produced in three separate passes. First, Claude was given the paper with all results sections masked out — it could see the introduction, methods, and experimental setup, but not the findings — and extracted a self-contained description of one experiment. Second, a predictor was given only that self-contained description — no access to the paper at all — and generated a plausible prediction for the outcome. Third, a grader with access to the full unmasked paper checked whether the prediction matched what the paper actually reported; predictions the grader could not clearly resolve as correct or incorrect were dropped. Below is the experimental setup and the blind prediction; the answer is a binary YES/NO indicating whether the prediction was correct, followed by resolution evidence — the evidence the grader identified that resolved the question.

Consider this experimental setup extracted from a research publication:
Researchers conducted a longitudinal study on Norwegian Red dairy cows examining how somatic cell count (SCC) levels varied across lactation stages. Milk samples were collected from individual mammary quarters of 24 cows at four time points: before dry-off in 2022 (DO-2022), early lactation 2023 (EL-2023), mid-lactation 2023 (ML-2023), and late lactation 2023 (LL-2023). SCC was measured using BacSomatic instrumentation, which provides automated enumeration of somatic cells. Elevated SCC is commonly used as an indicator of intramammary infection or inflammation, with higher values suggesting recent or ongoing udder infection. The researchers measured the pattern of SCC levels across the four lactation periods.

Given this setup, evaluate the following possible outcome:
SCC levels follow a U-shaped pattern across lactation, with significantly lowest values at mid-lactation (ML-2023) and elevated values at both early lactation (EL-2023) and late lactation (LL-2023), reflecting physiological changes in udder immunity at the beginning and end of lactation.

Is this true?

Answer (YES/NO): NO